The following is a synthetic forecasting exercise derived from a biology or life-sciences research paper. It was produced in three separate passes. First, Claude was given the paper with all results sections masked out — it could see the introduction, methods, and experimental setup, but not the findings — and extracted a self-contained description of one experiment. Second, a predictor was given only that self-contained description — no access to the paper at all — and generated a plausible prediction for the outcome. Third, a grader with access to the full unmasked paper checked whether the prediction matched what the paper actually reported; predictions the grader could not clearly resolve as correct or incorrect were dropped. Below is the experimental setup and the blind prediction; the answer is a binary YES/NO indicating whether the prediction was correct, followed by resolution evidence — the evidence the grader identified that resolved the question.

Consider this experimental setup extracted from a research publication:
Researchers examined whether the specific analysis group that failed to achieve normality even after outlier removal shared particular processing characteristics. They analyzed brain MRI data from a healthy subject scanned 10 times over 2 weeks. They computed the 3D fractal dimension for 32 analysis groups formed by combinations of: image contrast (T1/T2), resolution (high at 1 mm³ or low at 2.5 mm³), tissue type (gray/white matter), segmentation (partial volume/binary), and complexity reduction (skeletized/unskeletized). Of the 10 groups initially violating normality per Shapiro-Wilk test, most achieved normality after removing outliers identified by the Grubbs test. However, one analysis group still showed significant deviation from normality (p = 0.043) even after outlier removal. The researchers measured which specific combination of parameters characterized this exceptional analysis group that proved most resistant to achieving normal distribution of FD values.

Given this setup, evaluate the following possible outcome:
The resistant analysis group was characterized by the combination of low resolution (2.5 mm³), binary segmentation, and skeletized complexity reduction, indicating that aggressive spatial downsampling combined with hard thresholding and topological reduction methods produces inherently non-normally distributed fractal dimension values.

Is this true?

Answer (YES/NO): NO